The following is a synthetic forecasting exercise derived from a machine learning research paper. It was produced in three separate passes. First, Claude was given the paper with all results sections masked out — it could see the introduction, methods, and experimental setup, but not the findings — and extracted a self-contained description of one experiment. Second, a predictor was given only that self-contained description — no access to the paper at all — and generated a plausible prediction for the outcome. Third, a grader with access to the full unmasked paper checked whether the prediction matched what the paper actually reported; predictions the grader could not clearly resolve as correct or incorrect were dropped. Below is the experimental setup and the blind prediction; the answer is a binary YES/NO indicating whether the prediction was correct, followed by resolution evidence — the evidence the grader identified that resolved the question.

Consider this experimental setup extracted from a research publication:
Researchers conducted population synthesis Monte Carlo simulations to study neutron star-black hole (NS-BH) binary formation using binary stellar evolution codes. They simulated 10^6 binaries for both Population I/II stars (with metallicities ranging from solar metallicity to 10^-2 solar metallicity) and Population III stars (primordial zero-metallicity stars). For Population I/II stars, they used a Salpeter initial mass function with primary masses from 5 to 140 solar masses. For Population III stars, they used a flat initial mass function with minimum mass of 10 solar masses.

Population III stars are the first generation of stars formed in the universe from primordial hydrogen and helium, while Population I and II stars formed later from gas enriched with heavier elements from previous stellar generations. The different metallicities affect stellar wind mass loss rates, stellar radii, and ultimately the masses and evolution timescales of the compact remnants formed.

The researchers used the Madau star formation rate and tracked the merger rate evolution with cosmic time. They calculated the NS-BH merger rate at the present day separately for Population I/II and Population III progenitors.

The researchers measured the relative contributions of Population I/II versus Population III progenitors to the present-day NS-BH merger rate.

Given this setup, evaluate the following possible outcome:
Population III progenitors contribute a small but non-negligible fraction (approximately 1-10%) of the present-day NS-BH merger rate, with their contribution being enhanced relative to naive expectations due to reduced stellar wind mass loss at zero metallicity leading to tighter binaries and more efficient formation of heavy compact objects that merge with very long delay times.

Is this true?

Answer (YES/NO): NO